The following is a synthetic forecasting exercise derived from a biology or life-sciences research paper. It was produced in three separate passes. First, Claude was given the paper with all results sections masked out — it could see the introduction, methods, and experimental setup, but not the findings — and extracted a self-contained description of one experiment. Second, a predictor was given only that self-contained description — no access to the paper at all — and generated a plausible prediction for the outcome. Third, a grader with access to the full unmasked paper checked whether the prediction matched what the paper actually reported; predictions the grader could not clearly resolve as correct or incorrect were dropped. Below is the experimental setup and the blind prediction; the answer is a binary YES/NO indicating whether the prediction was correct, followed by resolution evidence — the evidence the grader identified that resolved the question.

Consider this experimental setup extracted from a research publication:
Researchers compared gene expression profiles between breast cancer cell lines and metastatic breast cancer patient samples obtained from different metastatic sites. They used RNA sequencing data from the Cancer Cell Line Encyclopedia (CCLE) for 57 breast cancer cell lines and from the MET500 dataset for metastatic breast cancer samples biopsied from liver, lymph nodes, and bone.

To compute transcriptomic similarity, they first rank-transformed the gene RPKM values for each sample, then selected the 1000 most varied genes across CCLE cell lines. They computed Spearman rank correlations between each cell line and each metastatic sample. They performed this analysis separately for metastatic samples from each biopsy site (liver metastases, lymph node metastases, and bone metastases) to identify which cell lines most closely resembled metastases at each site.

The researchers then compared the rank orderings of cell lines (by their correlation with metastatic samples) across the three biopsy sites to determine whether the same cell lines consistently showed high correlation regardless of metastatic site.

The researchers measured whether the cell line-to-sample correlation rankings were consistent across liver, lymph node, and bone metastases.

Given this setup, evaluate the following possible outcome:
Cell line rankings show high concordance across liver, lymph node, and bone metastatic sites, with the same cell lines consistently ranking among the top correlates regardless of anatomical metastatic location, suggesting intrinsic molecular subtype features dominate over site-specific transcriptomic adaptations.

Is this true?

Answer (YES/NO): NO